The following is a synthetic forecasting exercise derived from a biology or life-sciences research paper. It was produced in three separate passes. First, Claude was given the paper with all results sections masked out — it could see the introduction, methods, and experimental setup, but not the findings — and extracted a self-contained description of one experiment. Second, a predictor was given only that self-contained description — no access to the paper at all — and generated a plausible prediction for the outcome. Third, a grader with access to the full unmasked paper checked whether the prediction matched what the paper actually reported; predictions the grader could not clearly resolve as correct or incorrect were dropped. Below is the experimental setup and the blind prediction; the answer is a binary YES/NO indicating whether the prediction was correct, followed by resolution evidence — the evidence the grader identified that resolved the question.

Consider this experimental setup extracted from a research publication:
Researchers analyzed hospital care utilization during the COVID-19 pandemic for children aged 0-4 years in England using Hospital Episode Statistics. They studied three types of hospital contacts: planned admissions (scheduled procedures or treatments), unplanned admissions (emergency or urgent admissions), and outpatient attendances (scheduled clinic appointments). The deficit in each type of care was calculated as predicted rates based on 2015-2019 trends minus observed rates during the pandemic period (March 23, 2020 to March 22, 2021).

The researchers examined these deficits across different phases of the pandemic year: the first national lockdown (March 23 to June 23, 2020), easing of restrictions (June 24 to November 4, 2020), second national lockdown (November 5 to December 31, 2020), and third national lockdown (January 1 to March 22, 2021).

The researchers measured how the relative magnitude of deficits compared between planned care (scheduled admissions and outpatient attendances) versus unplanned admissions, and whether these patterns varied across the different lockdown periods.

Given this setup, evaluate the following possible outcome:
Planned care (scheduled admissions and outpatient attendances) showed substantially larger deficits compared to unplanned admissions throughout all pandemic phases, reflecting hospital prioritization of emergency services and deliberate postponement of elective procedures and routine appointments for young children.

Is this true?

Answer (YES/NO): NO